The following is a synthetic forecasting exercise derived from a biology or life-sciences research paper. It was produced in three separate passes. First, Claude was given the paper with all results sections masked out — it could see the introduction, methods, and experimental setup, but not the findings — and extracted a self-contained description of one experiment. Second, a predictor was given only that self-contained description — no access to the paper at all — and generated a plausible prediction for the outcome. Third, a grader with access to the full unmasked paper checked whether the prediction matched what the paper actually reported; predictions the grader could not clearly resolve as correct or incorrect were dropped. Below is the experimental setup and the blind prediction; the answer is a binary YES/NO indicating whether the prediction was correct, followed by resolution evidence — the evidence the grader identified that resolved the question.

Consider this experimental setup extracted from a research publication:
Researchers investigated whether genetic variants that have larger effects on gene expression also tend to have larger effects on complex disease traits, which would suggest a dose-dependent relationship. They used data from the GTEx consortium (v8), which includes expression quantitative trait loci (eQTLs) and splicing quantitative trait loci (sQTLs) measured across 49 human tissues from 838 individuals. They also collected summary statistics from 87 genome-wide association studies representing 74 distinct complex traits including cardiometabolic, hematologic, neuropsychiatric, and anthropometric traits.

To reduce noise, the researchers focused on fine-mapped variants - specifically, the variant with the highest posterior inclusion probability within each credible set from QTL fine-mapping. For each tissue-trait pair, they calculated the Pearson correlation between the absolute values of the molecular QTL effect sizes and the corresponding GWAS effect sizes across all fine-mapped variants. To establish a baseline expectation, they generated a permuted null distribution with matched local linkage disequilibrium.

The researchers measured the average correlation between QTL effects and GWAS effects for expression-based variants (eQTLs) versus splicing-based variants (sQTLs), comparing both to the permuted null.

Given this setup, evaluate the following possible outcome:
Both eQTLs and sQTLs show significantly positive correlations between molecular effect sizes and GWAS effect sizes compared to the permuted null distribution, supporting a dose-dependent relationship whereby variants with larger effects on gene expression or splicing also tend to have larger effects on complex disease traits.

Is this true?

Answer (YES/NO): YES